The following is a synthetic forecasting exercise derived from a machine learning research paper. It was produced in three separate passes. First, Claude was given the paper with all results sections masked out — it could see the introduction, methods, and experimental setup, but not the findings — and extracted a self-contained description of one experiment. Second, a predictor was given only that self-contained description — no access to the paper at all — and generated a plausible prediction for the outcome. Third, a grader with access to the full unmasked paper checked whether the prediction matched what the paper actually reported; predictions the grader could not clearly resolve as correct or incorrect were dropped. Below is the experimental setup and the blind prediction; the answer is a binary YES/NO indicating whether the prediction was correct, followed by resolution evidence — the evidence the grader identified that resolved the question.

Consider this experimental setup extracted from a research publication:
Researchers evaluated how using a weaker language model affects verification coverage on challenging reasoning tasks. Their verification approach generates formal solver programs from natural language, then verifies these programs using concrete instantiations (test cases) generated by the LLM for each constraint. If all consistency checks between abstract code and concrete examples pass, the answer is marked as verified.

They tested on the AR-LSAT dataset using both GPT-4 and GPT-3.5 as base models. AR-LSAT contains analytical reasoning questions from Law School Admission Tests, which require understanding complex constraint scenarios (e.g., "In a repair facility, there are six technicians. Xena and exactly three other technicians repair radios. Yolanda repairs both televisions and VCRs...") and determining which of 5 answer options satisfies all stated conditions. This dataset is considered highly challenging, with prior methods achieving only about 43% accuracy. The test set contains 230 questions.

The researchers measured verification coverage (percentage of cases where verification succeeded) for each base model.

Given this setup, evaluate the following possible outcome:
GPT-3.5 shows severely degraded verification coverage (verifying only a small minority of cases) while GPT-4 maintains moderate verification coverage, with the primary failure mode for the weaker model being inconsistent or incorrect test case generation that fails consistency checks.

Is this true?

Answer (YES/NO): NO